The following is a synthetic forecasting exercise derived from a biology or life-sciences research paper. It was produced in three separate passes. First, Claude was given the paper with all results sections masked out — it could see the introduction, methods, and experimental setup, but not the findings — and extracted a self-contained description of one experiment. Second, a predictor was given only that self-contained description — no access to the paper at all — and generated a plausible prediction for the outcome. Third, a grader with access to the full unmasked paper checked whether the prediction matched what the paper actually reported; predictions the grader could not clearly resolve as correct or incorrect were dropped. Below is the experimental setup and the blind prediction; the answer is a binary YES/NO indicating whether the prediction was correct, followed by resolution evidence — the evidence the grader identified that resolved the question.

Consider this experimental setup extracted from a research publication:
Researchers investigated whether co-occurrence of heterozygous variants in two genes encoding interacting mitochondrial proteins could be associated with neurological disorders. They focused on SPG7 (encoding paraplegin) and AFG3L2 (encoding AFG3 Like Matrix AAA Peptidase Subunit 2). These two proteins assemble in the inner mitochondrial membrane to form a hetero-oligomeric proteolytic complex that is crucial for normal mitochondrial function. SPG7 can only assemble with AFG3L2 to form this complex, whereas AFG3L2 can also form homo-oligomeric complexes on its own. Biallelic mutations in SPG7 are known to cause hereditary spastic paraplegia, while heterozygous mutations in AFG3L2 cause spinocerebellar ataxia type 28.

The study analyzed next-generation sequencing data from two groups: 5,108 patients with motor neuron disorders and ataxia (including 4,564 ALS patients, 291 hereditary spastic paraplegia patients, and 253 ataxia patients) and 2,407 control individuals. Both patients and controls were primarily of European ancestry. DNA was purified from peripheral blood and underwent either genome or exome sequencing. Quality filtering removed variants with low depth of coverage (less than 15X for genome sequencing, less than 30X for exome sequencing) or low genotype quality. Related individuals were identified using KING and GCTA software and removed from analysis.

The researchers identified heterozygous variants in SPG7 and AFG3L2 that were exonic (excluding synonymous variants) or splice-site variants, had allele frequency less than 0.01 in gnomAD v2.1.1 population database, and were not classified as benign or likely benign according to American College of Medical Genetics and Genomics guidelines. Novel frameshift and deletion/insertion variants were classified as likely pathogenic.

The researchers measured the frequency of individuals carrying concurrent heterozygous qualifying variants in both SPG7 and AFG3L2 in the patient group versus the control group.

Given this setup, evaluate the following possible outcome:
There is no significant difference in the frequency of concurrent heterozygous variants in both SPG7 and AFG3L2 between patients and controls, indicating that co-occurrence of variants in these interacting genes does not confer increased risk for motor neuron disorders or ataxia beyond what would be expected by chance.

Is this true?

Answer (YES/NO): NO